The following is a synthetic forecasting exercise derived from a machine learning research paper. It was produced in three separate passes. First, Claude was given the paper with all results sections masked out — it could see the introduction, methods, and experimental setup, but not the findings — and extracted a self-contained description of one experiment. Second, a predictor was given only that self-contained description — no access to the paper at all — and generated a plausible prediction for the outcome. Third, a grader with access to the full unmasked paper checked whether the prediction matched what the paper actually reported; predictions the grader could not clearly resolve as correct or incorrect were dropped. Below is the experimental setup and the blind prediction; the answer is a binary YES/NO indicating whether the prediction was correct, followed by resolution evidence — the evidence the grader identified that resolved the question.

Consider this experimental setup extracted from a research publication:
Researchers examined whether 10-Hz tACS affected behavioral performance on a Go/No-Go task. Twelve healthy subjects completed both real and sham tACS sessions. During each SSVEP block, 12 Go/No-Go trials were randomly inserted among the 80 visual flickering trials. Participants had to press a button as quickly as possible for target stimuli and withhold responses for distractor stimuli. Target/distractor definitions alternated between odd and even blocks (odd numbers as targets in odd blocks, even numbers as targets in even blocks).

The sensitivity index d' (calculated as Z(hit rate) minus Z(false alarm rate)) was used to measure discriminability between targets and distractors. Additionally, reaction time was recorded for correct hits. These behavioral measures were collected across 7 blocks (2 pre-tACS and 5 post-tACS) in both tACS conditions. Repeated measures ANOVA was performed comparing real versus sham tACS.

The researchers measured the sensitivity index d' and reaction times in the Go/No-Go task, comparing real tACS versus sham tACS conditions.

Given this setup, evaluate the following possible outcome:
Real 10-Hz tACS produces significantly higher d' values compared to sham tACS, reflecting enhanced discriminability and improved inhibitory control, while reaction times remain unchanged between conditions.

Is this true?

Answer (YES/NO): NO